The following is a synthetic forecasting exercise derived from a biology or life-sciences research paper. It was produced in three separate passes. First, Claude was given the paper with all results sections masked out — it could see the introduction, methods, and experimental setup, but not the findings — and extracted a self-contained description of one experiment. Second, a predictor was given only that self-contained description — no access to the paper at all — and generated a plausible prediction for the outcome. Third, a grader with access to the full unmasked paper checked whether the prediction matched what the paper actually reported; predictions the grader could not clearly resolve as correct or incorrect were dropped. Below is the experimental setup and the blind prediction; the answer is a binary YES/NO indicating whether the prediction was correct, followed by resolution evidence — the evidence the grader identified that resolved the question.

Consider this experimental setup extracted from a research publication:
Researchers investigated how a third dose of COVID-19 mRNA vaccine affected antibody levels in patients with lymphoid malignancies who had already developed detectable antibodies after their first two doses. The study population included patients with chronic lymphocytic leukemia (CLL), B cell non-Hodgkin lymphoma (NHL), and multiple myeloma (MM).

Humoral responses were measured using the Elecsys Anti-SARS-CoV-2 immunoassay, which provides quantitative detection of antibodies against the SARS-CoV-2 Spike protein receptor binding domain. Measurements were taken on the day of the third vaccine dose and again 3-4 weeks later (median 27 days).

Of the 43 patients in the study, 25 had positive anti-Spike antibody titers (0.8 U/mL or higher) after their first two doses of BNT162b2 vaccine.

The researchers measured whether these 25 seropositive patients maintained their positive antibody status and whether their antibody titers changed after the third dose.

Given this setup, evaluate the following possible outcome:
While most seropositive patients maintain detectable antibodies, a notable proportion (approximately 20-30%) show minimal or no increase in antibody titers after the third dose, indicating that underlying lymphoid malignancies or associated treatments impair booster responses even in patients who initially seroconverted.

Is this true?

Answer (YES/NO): NO